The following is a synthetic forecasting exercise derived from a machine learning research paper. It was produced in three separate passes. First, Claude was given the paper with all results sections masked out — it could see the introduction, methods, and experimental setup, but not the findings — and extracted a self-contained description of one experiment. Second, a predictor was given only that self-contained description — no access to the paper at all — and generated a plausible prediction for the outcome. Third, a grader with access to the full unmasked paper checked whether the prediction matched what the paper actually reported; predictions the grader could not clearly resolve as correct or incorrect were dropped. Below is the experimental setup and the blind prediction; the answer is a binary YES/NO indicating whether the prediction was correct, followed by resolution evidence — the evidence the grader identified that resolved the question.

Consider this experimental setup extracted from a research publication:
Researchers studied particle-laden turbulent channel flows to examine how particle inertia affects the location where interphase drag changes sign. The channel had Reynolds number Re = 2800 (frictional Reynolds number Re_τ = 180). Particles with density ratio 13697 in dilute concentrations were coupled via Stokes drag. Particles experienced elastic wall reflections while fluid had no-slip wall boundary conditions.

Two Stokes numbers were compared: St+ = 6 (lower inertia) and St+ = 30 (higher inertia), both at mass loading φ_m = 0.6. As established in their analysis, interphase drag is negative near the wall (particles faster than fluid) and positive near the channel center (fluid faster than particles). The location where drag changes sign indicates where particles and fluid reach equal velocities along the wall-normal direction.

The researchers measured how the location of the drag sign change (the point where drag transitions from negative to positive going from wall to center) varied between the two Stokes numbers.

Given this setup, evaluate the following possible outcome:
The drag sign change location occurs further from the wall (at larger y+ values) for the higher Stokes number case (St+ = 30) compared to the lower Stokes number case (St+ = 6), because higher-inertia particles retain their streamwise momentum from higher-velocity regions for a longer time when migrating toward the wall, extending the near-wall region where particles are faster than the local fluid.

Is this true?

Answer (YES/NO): NO